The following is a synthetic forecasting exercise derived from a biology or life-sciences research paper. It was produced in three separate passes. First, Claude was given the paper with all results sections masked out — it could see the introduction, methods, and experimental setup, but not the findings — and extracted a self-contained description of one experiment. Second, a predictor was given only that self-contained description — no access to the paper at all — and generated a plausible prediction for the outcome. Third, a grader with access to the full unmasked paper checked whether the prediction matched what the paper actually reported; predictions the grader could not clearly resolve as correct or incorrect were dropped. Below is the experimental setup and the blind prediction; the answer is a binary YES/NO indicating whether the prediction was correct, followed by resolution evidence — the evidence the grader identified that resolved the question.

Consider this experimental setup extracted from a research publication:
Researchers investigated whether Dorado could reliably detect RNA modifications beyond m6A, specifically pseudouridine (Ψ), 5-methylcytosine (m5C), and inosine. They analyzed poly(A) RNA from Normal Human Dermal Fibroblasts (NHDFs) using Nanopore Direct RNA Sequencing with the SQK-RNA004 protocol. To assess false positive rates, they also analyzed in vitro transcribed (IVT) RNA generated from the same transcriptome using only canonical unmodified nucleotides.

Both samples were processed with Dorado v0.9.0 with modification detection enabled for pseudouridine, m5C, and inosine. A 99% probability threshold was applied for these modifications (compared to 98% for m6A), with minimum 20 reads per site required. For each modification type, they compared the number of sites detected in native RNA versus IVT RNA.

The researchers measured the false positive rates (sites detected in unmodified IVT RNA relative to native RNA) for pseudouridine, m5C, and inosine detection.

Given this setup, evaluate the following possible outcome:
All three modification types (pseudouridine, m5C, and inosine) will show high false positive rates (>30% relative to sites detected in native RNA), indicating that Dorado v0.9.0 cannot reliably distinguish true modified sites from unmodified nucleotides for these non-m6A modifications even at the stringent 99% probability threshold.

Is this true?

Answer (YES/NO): NO